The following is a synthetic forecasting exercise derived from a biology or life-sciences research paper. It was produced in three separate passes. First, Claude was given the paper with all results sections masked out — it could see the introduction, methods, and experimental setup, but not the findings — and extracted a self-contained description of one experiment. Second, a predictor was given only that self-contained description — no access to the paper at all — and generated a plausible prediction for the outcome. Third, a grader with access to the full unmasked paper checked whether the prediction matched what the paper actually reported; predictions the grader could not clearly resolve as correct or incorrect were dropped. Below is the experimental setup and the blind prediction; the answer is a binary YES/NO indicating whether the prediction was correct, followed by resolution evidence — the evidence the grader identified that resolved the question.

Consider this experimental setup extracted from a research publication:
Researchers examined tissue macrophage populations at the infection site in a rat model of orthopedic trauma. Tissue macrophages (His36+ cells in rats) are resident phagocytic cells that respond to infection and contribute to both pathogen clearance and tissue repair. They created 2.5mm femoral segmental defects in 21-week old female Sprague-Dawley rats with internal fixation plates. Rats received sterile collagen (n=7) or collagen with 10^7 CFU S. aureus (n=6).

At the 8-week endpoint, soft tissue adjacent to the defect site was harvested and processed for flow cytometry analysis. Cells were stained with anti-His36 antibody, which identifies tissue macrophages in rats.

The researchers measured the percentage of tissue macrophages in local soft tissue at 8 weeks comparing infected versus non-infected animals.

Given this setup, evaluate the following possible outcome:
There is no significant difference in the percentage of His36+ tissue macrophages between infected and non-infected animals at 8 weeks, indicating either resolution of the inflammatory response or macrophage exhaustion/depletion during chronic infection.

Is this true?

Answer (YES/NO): NO